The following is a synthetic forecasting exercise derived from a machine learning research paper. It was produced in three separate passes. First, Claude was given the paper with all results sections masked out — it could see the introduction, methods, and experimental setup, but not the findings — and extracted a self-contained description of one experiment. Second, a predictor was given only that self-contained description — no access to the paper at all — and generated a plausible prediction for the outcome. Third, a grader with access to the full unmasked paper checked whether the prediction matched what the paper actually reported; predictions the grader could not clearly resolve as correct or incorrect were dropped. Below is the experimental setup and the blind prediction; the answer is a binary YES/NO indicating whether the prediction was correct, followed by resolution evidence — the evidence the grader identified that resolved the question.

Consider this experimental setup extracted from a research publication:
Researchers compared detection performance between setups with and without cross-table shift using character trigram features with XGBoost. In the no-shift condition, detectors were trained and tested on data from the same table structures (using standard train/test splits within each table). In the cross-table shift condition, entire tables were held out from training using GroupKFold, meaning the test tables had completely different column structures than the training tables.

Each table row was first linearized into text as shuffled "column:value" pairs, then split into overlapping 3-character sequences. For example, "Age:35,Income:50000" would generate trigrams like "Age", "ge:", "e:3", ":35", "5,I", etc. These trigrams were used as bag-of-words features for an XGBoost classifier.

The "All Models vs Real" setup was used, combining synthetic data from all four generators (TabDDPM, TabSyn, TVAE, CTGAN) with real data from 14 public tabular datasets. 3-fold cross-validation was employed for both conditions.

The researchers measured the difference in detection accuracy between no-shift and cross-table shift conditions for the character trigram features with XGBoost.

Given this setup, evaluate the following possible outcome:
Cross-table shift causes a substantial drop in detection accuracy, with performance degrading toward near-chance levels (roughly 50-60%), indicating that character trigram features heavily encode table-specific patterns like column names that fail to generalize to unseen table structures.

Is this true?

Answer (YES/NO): NO